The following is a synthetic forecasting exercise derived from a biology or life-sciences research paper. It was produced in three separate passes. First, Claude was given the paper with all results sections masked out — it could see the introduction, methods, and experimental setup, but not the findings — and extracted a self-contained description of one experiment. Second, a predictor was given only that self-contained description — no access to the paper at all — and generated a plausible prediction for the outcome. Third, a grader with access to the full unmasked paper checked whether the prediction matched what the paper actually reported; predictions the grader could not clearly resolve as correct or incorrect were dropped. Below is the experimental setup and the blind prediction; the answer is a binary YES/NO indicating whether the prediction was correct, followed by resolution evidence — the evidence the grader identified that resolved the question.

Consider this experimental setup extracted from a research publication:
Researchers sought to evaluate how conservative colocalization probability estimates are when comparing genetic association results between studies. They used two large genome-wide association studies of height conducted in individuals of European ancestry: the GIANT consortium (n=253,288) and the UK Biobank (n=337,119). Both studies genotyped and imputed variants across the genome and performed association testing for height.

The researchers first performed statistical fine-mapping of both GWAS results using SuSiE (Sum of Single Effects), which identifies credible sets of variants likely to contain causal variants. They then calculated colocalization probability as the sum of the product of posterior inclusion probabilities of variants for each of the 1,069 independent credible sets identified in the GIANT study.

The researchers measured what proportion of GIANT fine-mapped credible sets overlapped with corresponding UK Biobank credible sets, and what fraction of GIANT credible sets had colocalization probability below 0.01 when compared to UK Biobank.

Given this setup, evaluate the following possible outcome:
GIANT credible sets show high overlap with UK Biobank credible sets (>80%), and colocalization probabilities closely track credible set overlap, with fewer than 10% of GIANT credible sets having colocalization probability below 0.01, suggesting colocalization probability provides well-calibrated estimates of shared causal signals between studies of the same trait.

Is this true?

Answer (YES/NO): NO